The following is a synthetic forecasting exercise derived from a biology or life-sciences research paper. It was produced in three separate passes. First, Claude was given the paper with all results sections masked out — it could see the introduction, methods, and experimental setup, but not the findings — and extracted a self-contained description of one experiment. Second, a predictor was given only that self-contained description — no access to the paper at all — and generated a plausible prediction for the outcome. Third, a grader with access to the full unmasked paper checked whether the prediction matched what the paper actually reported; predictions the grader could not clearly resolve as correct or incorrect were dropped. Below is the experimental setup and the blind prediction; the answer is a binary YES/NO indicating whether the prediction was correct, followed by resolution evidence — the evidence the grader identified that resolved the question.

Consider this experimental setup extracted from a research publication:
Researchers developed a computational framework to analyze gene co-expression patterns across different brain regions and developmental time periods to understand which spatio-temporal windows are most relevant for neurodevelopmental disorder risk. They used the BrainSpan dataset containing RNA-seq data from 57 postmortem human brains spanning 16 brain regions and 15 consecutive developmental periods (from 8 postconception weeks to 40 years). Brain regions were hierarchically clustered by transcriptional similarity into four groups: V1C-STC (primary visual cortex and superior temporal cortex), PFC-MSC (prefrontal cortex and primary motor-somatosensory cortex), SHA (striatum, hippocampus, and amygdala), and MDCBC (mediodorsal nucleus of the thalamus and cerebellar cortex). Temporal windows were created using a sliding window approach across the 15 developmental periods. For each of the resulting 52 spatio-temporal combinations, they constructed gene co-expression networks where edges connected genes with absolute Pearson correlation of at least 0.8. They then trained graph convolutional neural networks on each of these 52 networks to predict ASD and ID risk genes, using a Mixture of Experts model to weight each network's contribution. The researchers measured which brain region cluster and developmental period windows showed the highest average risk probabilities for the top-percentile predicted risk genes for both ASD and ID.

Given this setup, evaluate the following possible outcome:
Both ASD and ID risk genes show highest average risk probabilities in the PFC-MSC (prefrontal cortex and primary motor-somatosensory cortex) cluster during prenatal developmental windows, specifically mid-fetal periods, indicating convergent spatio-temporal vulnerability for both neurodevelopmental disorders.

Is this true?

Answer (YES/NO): NO